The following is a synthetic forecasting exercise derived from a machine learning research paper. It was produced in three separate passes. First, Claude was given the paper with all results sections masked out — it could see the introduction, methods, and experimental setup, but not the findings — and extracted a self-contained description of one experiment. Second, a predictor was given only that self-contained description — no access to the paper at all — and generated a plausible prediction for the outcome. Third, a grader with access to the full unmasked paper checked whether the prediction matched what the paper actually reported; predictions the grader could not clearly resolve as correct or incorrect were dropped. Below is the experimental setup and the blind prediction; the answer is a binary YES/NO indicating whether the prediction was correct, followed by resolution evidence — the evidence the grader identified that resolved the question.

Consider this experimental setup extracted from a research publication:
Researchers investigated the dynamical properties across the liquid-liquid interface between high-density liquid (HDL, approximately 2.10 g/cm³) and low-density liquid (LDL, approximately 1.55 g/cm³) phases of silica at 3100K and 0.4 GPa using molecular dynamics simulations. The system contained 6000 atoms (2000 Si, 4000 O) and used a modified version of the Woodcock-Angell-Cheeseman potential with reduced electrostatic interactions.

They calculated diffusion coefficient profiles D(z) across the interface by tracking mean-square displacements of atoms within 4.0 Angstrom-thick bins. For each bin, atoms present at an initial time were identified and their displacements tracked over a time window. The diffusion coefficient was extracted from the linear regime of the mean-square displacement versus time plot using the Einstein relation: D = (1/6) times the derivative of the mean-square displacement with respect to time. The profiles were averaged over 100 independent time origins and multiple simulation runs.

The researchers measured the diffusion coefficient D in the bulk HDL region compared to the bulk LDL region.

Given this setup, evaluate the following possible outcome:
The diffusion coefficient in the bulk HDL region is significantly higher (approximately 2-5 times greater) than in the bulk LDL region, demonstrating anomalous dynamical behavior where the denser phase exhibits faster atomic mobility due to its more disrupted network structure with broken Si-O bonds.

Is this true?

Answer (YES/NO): NO